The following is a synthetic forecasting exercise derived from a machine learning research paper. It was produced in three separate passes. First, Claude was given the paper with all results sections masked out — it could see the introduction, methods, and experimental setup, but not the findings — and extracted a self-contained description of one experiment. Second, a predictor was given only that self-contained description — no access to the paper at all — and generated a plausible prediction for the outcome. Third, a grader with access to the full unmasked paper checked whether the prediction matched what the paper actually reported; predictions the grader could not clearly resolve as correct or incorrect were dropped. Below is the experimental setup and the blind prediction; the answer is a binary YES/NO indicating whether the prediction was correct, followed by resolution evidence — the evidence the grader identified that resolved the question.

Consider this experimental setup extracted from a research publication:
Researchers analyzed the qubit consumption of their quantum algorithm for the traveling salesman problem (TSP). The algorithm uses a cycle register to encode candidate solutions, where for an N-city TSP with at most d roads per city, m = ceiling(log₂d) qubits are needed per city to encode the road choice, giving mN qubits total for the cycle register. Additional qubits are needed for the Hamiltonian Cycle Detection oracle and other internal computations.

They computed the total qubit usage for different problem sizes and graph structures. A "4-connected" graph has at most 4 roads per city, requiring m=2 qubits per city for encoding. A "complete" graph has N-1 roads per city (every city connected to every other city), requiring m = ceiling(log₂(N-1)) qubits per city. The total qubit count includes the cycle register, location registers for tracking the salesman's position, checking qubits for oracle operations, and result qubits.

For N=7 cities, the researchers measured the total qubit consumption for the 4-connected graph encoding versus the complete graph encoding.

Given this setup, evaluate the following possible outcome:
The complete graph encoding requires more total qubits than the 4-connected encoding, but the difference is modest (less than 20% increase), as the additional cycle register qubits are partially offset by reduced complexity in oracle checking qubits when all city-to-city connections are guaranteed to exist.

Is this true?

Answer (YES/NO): NO